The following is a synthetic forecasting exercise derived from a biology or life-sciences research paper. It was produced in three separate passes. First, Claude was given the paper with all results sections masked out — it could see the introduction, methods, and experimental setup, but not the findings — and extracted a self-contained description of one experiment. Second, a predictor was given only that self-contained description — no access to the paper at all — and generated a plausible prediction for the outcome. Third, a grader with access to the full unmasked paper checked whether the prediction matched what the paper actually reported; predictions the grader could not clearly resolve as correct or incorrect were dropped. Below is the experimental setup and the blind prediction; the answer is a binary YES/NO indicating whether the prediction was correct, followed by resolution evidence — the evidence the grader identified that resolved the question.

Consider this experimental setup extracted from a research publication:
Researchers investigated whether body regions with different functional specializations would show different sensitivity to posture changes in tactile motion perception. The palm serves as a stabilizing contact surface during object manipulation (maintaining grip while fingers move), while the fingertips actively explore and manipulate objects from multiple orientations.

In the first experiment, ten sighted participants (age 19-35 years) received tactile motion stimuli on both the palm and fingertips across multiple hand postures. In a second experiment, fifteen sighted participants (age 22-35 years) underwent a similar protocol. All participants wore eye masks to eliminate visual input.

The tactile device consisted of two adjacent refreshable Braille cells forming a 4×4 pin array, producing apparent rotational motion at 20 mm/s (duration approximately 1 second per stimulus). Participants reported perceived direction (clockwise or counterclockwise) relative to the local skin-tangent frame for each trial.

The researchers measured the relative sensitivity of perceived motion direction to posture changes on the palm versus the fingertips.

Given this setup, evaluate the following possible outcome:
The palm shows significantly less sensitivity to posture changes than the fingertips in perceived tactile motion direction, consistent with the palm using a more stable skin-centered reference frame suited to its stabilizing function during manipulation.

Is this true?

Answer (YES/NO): YES